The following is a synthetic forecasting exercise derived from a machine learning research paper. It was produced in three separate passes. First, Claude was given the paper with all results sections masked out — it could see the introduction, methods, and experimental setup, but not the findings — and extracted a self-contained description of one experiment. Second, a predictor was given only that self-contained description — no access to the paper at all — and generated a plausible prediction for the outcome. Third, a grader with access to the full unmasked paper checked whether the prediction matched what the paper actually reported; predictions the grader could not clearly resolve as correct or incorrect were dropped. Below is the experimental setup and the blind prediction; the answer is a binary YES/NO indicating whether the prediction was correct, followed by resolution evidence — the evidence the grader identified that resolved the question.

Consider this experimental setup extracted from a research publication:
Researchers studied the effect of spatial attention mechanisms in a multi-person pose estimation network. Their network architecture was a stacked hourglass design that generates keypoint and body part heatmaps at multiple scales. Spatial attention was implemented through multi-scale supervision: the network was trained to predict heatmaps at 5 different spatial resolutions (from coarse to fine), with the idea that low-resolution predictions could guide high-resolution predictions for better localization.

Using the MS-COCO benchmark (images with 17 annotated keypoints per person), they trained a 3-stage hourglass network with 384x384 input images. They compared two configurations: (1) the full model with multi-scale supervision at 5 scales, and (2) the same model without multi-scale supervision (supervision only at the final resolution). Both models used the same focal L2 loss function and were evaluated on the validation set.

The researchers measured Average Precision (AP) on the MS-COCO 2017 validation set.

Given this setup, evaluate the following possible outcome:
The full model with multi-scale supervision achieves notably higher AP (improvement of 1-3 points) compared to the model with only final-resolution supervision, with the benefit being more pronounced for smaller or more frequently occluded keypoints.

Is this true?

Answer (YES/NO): NO